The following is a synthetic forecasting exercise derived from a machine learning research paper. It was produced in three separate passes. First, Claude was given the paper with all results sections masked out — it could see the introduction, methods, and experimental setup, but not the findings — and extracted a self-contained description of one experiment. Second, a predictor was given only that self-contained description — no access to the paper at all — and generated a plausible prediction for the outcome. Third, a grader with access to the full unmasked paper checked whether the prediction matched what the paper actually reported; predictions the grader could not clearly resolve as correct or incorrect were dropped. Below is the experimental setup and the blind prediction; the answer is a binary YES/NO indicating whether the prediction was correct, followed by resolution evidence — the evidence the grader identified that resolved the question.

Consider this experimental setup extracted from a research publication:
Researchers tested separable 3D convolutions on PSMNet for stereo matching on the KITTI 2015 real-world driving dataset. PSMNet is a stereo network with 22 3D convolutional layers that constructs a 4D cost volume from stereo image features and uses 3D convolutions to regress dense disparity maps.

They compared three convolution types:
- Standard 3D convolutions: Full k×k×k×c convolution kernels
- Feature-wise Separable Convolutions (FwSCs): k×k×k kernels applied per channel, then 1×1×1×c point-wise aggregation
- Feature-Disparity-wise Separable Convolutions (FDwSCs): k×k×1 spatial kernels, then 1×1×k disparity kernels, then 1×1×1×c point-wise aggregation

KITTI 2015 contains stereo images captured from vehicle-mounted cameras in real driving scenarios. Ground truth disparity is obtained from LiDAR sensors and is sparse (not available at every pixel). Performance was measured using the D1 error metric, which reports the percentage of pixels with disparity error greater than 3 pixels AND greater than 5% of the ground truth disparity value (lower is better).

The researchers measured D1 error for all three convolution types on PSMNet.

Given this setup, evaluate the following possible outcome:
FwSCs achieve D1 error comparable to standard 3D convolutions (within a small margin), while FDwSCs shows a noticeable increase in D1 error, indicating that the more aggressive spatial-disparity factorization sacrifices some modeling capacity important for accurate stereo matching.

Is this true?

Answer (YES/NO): NO